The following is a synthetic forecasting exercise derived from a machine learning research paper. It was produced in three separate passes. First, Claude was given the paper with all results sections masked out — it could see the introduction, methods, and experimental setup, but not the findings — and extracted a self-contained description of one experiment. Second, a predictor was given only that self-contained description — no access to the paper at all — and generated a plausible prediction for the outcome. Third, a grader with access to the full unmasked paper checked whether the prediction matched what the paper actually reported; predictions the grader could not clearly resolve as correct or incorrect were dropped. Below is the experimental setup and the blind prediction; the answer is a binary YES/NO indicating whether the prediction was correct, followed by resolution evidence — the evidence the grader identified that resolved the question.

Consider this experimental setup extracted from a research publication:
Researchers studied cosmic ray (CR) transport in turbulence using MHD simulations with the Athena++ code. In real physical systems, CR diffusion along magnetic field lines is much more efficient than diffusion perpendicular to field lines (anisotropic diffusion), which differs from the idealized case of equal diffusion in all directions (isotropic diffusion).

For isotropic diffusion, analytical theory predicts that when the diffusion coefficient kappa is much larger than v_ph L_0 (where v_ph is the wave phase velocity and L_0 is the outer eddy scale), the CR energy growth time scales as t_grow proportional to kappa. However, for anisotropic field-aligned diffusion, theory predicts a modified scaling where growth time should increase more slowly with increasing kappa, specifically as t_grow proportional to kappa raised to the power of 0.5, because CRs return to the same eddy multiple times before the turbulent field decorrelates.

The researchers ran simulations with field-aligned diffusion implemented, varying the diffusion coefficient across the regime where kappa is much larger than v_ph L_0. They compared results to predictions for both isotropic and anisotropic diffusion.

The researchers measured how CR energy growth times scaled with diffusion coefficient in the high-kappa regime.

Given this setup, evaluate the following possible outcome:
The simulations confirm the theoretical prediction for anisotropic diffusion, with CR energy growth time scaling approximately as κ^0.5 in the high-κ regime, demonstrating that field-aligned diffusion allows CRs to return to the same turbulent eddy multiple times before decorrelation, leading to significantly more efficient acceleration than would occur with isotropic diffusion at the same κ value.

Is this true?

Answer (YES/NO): YES